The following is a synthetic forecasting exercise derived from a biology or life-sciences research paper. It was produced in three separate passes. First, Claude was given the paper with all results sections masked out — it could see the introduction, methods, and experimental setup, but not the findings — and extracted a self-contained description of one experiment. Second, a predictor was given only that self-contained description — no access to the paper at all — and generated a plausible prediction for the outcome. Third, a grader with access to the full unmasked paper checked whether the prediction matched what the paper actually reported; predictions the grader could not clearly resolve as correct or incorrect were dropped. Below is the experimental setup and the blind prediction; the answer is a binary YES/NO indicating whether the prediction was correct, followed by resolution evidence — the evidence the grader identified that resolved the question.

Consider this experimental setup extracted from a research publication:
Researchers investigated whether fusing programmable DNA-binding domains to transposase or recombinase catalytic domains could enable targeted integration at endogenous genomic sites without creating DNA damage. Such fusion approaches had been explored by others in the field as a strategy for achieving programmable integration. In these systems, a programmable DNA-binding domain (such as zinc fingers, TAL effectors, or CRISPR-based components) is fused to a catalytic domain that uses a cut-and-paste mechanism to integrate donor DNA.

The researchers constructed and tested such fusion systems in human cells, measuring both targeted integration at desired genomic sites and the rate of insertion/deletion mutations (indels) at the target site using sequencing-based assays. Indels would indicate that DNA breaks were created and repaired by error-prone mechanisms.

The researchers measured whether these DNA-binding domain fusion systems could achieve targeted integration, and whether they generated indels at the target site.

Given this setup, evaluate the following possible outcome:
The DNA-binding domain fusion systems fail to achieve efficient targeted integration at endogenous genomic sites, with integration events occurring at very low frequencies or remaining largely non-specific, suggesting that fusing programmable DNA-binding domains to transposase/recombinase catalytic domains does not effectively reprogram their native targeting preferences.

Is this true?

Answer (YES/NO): YES